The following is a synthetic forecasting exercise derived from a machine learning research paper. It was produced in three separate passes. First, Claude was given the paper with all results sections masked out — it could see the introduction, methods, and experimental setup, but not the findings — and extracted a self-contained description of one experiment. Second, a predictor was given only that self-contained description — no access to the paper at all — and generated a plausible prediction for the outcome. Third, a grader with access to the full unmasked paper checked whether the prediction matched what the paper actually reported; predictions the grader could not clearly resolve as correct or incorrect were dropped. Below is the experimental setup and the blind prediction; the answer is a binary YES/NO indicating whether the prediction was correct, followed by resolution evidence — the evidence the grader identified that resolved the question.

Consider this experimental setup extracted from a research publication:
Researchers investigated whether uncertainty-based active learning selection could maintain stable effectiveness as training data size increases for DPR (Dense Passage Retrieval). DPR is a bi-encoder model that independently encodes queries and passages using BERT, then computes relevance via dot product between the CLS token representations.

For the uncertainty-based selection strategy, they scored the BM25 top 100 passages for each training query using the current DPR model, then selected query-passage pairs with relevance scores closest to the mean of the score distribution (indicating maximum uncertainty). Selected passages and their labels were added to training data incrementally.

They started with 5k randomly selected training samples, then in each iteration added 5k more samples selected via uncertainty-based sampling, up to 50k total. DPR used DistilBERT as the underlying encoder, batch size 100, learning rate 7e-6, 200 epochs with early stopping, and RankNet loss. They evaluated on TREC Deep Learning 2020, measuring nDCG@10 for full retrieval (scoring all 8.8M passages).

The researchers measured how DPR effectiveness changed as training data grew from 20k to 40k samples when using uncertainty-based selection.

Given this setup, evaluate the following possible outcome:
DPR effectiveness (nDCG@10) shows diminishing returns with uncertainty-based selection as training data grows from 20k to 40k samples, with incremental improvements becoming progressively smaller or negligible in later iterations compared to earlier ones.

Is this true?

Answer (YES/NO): NO